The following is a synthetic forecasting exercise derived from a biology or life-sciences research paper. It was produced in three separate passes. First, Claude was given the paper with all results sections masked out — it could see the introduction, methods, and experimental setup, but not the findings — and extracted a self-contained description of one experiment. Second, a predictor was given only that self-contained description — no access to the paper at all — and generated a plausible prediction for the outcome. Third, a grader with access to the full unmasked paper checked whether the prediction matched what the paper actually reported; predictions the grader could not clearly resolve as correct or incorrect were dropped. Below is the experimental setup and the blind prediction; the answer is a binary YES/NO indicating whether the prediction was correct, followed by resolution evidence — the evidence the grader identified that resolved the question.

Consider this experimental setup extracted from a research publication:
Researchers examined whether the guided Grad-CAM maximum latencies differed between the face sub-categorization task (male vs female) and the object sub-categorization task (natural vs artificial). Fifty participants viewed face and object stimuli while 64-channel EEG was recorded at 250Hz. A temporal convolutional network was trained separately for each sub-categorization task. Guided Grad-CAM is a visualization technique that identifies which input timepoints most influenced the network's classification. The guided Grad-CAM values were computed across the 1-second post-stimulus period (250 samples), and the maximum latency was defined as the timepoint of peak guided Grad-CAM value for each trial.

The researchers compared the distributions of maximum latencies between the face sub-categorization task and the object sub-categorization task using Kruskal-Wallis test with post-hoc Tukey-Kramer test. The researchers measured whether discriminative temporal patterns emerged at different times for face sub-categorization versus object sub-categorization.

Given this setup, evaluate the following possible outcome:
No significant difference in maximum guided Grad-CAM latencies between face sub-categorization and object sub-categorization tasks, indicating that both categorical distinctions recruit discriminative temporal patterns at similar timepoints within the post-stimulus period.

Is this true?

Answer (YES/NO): YES